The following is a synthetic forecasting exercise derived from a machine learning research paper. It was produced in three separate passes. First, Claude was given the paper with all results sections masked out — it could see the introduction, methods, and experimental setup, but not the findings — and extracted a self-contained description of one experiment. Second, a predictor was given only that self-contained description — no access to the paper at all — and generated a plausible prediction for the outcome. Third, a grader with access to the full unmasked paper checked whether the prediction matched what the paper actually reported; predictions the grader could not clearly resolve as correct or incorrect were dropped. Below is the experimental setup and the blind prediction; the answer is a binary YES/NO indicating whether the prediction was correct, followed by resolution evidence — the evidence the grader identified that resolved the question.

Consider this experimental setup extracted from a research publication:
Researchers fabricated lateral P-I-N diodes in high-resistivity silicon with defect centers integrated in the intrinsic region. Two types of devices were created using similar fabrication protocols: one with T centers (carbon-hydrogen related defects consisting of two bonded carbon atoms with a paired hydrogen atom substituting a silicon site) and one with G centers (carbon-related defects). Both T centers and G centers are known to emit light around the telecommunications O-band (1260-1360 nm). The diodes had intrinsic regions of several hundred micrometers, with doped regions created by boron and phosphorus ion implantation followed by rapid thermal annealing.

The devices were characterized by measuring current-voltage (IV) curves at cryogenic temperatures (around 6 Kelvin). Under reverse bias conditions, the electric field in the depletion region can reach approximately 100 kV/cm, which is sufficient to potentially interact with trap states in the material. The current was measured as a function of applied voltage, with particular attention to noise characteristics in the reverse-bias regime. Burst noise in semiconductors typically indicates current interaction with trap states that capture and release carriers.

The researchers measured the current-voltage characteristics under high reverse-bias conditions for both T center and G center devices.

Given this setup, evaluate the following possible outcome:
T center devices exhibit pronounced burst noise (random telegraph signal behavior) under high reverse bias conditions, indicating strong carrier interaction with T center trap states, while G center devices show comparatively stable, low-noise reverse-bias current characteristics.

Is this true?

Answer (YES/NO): YES